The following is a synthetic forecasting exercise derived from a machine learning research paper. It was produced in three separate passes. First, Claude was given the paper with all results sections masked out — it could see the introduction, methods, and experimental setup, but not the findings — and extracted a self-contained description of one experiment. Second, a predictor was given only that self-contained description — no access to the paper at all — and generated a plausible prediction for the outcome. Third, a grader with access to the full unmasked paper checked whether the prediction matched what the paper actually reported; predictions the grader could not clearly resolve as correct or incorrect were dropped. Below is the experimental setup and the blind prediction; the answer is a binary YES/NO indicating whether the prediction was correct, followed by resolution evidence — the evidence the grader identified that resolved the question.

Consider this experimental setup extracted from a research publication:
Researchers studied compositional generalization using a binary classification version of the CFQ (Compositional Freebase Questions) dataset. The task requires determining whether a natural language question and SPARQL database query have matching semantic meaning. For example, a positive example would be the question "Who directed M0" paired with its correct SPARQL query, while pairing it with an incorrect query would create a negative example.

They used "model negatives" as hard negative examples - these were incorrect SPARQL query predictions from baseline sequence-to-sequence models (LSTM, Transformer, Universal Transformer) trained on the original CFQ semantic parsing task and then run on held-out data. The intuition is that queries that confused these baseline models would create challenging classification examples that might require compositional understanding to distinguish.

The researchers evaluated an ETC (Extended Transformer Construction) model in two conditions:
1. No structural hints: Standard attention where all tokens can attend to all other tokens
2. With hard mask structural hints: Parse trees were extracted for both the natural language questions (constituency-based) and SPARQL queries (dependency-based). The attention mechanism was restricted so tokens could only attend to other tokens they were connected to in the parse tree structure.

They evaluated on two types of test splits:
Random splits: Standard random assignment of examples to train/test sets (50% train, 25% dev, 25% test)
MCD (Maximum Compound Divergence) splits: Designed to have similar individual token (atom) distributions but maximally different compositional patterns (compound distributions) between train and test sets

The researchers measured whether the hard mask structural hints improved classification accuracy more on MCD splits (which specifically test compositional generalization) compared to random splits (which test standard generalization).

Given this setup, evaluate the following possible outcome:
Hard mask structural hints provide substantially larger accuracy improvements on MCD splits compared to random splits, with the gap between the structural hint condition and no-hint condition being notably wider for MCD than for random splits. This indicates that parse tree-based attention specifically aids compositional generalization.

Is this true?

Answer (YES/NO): YES